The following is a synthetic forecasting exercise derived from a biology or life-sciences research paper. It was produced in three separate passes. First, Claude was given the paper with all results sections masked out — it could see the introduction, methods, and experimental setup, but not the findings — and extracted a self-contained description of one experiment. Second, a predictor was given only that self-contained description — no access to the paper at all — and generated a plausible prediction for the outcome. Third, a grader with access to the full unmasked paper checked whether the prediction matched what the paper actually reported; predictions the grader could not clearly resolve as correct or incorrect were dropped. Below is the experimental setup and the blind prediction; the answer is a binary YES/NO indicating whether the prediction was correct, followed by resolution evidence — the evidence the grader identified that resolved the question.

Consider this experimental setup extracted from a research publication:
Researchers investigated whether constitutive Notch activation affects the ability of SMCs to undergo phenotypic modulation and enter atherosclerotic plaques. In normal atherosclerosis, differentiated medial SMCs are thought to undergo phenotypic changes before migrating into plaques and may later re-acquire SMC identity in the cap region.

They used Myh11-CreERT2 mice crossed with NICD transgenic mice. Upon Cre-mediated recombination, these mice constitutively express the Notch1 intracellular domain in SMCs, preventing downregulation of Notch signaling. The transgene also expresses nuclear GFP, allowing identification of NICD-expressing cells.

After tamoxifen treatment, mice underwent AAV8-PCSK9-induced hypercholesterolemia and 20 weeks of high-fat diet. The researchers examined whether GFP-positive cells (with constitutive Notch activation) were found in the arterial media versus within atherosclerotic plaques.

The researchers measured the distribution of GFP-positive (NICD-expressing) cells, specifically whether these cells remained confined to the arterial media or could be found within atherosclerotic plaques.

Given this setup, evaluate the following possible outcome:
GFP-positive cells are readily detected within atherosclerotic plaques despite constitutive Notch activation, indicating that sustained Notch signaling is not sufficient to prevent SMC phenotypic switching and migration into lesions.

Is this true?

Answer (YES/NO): NO